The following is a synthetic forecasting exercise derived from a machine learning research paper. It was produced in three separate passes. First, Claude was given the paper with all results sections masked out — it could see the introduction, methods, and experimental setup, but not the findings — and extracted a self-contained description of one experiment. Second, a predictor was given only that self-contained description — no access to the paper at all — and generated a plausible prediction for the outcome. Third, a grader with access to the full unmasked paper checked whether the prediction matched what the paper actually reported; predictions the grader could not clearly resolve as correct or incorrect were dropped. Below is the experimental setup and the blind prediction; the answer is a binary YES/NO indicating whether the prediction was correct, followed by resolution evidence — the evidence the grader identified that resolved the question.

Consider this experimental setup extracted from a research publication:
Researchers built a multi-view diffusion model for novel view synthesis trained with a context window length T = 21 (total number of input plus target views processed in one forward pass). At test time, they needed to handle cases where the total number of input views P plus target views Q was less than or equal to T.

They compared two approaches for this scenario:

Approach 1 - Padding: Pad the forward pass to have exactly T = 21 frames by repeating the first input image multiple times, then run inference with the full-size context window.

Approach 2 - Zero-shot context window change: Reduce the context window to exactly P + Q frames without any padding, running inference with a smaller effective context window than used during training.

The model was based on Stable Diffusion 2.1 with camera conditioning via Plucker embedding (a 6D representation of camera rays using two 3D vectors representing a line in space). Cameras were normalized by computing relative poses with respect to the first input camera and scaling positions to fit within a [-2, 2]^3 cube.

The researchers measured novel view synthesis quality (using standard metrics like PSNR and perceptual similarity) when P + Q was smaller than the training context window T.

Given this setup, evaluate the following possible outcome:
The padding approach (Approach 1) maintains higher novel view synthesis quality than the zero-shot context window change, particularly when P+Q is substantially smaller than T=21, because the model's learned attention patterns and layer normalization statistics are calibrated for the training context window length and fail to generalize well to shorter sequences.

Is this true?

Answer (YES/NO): NO